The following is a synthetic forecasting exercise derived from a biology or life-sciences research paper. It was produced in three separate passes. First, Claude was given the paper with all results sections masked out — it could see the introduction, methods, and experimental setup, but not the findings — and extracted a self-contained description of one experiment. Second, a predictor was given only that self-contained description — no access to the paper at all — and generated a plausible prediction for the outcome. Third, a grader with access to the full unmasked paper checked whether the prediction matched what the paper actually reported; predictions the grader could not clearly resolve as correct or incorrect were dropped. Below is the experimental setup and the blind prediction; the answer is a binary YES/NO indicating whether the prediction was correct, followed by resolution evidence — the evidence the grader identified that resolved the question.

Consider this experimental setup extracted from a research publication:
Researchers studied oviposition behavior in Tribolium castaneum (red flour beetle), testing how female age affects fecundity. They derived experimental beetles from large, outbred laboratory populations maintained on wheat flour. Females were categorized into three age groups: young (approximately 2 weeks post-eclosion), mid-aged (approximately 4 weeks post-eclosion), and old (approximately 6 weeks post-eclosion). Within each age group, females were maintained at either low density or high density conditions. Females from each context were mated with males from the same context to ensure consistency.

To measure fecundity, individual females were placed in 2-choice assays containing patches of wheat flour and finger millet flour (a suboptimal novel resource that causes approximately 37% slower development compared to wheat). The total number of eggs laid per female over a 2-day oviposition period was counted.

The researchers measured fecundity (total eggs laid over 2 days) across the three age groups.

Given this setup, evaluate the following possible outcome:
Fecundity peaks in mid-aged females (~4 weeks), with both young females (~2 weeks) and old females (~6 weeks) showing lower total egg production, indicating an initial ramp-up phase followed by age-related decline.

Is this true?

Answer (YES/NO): NO